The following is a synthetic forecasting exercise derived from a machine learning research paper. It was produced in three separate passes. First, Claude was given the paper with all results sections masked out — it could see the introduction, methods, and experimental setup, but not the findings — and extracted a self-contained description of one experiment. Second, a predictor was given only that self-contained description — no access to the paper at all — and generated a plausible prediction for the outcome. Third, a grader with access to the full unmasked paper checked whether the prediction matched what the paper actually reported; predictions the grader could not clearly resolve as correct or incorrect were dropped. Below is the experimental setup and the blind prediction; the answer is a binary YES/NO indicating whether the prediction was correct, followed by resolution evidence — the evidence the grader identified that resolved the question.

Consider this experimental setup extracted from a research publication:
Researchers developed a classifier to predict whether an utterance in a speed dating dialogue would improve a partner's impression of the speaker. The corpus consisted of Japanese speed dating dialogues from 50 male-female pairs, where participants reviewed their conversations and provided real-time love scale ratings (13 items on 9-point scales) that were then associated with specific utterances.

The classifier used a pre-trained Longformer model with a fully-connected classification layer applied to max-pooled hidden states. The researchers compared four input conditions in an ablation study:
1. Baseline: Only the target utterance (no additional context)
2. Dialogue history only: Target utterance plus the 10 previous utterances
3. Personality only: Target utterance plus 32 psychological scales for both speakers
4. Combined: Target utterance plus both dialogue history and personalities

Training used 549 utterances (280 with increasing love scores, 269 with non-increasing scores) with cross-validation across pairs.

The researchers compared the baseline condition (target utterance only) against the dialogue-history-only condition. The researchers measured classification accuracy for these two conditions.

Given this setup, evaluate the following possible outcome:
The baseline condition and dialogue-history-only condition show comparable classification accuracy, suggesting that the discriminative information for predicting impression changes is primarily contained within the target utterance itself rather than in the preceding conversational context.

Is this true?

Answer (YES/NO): YES